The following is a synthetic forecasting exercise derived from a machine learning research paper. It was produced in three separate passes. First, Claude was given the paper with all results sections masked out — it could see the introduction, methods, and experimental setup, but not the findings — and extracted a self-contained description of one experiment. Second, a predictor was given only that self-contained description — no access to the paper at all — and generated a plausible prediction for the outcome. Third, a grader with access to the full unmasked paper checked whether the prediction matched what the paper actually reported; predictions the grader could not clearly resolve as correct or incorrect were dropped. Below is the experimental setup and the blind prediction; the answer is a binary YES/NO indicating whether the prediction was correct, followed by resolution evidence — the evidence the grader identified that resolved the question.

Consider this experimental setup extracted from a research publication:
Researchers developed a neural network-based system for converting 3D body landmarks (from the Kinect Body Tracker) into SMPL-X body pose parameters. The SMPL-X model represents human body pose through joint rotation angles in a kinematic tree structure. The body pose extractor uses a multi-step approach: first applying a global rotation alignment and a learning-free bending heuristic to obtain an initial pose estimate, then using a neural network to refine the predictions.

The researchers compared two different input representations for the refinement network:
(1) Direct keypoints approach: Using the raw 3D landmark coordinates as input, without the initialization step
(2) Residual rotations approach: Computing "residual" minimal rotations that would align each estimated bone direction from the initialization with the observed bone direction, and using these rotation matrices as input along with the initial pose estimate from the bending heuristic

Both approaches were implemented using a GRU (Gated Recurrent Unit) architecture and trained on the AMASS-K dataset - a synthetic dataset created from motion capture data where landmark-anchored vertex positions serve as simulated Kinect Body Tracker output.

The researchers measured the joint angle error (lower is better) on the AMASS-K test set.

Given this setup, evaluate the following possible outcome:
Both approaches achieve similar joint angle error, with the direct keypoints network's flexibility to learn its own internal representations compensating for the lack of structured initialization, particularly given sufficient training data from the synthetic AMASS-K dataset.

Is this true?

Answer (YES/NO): NO